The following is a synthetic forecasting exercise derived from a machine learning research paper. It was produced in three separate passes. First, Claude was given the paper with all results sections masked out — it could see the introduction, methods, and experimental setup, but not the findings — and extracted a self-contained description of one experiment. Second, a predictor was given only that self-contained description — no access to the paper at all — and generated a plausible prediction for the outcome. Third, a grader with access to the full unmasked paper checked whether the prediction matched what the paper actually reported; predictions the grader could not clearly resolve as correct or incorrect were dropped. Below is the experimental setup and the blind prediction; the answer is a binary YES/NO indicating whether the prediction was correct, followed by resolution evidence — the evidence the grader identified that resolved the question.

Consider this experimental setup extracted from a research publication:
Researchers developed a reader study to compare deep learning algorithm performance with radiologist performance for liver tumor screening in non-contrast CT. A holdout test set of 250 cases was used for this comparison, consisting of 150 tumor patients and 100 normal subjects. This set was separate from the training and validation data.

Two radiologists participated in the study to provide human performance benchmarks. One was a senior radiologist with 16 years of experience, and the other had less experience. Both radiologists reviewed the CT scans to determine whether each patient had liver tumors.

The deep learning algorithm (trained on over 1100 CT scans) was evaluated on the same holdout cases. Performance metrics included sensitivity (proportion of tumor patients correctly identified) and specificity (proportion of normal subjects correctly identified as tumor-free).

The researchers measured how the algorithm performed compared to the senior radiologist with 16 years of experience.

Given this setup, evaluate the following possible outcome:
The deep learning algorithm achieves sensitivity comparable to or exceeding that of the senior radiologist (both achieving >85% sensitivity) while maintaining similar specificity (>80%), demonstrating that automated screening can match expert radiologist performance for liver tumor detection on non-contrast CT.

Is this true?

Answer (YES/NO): YES